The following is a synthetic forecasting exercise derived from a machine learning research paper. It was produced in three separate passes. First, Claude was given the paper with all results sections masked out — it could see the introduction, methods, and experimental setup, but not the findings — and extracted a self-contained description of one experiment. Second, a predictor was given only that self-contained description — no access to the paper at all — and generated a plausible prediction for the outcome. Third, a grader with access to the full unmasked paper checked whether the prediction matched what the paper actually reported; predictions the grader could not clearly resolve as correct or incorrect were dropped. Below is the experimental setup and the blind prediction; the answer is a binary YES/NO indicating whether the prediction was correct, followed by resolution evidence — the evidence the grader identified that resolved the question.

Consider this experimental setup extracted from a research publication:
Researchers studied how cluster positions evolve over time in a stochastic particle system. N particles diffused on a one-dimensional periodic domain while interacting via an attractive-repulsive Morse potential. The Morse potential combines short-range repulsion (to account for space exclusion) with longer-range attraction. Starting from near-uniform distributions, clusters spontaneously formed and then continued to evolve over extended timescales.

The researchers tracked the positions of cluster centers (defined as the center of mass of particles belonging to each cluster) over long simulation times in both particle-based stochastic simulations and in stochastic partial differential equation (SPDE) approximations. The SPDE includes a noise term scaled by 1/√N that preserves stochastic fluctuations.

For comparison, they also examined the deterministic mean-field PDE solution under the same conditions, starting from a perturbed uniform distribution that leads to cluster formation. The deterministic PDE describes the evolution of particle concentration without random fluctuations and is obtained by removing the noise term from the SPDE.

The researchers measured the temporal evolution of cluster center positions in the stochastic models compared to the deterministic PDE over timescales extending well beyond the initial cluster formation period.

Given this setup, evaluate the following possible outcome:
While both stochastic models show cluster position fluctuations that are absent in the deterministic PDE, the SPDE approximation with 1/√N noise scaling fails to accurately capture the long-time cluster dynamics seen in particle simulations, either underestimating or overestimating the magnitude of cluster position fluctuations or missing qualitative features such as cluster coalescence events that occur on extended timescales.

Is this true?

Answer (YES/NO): NO